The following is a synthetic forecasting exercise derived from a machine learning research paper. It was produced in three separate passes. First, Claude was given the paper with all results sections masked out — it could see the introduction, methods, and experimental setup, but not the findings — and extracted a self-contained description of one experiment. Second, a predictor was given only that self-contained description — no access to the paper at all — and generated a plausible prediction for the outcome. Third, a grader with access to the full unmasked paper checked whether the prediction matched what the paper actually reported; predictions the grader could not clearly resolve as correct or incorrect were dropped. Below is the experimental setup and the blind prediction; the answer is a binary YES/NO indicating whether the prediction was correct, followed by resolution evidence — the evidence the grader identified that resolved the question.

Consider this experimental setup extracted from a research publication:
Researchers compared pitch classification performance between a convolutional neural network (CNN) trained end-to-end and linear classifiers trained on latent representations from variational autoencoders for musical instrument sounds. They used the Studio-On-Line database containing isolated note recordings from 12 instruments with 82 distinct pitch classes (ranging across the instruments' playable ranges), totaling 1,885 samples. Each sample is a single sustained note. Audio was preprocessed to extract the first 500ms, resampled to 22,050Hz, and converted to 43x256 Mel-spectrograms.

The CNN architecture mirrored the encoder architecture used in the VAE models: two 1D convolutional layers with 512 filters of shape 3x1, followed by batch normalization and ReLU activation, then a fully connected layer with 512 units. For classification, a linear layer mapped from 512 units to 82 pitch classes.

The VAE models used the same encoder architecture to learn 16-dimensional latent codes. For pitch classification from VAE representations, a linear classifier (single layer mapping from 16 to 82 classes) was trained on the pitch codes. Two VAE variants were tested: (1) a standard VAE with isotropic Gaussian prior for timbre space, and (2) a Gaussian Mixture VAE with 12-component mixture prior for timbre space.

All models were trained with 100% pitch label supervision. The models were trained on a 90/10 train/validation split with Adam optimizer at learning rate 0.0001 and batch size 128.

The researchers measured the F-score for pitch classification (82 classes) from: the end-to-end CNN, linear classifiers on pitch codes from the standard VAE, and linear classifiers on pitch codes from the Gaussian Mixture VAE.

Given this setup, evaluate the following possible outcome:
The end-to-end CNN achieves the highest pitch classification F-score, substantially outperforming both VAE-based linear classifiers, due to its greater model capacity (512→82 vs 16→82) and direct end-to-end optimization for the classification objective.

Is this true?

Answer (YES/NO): NO